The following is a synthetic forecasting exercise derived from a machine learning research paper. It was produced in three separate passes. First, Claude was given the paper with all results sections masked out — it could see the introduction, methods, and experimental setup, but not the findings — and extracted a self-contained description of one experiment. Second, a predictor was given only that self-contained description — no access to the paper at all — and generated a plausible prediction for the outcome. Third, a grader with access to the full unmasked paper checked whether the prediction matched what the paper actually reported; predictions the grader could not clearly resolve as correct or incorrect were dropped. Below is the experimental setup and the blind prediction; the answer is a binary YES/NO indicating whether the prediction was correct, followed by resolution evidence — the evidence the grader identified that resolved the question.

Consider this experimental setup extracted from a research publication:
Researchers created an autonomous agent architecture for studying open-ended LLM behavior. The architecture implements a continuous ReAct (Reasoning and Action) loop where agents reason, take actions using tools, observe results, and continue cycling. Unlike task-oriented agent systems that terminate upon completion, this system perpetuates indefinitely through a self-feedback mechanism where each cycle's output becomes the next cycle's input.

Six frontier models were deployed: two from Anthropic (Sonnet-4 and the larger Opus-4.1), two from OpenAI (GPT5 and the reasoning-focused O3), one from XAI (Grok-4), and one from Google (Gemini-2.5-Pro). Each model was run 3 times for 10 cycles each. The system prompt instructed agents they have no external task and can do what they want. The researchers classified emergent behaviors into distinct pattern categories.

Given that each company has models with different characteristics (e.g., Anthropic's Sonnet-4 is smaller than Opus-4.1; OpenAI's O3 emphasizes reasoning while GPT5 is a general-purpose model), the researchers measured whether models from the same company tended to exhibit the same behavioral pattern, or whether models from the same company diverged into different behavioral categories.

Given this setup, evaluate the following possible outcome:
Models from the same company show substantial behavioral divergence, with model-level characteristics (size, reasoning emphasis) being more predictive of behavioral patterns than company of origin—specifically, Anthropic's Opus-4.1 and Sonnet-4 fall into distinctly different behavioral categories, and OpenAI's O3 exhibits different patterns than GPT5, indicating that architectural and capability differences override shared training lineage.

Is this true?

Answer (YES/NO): NO